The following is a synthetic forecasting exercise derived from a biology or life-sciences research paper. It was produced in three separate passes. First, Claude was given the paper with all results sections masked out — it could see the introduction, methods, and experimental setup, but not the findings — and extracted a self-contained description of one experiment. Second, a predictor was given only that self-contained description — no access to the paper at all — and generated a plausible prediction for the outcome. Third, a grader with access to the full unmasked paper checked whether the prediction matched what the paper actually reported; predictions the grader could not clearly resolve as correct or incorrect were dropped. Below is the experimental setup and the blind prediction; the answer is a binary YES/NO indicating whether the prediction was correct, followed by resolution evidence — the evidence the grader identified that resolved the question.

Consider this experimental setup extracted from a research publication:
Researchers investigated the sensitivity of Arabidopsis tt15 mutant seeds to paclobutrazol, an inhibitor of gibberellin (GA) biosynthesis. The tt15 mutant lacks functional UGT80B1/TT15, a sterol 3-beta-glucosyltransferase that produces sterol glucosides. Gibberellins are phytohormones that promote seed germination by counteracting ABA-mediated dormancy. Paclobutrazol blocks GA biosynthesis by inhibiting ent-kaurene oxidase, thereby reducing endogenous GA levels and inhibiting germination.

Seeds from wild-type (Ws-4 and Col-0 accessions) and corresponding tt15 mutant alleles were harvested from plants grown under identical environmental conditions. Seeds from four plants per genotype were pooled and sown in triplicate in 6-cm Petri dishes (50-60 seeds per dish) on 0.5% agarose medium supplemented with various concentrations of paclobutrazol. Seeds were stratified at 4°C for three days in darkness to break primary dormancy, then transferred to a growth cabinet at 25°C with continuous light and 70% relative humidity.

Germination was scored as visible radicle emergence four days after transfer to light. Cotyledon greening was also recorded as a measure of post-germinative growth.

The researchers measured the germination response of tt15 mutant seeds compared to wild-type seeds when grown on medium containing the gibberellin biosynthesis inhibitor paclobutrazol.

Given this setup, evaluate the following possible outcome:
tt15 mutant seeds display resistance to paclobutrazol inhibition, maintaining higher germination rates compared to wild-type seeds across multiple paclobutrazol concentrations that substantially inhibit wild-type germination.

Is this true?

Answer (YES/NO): NO